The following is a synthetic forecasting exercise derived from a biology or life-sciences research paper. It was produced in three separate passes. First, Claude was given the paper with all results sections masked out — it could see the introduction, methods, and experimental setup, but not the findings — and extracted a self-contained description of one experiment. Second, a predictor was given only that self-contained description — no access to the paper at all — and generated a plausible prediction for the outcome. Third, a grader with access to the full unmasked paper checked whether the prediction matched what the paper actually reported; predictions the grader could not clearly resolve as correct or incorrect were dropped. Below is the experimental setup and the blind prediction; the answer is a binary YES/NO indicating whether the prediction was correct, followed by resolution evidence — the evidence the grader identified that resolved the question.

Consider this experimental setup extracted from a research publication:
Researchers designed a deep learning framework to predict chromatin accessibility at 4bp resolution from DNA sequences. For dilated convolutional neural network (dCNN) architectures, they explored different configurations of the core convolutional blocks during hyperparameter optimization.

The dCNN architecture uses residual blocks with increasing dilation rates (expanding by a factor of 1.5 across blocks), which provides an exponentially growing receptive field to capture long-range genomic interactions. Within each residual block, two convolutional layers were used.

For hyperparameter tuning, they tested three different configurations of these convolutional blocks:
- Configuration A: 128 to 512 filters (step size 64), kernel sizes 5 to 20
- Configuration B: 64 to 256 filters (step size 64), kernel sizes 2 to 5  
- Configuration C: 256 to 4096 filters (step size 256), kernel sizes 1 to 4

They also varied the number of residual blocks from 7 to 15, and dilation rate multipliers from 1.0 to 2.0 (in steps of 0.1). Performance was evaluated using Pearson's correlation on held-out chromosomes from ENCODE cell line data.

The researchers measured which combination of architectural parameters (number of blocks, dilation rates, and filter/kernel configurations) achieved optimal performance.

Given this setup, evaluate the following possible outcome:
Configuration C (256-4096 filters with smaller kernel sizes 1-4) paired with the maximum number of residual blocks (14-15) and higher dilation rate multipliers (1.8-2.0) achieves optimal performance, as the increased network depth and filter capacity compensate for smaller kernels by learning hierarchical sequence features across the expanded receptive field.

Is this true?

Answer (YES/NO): NO